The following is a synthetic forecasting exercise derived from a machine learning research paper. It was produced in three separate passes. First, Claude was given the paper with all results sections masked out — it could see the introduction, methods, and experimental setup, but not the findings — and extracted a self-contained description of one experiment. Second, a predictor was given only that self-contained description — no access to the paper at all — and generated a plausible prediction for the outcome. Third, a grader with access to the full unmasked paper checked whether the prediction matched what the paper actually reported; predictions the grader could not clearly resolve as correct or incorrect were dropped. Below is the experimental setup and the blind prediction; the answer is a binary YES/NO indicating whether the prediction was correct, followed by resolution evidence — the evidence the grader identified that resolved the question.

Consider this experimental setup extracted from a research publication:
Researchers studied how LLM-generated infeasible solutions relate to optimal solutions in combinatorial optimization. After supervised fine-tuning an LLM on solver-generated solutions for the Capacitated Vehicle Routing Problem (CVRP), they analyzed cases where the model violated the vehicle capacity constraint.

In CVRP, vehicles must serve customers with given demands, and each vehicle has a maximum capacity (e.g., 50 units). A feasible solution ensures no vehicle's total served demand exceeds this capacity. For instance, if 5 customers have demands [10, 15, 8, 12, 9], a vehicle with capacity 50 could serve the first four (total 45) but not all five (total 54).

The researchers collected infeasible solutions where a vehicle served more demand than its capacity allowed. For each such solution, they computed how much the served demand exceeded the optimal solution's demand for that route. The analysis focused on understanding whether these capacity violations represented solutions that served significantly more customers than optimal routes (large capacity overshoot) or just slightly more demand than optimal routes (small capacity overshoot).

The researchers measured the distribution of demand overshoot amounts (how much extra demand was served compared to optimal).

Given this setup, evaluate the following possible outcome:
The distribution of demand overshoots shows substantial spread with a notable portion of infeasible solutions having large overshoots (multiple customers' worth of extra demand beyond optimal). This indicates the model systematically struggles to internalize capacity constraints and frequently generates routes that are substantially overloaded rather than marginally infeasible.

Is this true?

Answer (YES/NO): NO